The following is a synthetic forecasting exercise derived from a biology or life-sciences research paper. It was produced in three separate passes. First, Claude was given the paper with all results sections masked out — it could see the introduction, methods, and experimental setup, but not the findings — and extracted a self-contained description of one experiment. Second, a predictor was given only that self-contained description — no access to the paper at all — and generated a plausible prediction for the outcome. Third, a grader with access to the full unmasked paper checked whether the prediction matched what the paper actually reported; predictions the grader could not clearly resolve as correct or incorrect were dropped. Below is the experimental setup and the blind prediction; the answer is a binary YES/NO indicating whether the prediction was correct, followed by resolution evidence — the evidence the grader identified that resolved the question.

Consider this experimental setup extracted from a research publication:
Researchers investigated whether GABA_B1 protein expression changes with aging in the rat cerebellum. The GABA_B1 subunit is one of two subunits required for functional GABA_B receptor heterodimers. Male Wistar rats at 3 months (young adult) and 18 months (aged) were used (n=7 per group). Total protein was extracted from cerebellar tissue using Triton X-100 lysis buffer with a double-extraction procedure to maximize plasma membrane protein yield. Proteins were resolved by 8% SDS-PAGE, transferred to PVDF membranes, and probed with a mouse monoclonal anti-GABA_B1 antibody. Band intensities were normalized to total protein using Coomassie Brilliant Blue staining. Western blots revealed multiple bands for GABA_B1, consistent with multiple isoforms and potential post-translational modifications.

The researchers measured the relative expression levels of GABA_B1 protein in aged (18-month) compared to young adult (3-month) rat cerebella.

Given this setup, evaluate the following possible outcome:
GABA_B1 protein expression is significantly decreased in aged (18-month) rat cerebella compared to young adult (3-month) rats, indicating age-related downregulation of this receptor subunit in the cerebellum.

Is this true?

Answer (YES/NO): NO